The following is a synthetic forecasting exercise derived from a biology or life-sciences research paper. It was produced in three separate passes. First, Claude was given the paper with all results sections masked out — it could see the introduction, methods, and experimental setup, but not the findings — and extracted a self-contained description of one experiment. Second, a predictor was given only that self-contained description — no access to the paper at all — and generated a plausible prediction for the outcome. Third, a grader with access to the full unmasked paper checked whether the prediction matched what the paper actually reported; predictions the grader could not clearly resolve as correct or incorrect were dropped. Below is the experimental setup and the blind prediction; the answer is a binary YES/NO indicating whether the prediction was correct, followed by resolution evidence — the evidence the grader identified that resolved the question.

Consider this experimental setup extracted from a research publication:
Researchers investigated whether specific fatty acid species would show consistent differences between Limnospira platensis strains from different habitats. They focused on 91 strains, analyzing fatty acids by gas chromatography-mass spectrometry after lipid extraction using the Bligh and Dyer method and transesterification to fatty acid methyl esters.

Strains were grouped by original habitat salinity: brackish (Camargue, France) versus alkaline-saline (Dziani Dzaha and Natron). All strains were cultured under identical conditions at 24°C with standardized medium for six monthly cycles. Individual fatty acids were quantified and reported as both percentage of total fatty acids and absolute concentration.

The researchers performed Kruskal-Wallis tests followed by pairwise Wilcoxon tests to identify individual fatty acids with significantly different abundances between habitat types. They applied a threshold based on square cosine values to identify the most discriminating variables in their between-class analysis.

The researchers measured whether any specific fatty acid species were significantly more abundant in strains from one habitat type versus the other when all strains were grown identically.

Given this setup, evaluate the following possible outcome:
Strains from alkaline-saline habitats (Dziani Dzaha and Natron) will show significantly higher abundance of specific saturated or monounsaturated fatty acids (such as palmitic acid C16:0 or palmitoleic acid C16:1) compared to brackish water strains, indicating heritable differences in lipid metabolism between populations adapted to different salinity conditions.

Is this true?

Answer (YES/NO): NO